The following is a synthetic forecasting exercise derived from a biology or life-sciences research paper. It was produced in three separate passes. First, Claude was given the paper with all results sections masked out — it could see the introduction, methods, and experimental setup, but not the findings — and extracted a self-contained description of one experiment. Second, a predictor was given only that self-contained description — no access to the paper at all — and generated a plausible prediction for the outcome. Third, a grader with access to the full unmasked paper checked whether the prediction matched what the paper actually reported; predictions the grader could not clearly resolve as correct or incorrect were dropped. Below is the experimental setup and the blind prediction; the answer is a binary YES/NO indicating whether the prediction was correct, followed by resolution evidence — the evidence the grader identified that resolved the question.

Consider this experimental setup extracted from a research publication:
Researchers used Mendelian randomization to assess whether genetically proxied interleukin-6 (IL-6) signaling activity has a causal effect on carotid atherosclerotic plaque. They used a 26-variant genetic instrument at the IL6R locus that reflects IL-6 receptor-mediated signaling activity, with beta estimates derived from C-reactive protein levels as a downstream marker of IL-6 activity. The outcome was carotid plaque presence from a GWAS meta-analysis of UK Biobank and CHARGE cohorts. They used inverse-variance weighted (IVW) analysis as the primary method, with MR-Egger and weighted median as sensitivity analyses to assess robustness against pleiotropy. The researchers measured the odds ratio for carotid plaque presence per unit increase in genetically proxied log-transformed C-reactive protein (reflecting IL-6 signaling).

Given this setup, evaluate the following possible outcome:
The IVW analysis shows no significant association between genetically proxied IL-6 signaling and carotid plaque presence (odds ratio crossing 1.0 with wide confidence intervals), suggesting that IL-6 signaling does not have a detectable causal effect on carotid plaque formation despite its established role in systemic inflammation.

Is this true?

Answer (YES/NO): NO